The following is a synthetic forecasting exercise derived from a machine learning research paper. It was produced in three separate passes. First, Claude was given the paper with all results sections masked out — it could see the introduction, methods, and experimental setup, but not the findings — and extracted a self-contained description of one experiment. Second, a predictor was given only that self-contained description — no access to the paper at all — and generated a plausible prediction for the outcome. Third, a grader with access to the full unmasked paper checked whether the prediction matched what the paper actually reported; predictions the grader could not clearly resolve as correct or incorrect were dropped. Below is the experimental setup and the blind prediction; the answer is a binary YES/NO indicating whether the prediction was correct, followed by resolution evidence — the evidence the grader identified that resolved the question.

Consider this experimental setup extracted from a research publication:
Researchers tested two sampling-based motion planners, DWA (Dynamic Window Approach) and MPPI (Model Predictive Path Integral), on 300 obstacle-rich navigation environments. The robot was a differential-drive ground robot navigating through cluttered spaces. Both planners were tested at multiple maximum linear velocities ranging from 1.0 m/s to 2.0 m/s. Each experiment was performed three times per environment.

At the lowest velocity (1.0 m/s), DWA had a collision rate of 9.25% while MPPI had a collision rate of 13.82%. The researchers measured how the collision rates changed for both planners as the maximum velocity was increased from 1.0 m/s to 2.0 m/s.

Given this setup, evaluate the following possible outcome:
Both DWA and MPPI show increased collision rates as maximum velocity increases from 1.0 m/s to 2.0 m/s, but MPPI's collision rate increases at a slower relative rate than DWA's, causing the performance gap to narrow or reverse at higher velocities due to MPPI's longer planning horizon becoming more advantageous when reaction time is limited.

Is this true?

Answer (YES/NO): YES